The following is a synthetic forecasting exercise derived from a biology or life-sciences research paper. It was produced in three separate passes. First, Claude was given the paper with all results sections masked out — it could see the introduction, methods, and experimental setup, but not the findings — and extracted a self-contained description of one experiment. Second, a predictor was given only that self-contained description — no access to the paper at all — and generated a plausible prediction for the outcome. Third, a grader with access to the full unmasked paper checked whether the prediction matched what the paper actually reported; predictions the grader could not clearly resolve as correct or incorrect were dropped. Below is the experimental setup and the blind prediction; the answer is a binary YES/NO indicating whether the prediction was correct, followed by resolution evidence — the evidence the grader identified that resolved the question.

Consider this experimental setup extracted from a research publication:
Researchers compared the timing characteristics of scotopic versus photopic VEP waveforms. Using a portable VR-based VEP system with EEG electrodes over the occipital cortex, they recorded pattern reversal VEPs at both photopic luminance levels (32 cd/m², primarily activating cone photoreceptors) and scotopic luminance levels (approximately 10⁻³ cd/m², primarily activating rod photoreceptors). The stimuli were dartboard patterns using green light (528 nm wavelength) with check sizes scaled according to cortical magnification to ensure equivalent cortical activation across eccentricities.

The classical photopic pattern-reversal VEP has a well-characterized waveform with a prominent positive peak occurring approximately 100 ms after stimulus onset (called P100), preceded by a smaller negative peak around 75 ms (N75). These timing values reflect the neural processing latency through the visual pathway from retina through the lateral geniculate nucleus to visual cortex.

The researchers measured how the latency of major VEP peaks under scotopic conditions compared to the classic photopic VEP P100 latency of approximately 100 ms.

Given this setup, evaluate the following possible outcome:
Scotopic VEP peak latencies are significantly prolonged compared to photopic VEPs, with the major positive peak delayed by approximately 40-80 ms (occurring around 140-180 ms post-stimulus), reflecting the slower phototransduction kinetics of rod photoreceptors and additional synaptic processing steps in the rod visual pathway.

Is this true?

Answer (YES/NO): NO